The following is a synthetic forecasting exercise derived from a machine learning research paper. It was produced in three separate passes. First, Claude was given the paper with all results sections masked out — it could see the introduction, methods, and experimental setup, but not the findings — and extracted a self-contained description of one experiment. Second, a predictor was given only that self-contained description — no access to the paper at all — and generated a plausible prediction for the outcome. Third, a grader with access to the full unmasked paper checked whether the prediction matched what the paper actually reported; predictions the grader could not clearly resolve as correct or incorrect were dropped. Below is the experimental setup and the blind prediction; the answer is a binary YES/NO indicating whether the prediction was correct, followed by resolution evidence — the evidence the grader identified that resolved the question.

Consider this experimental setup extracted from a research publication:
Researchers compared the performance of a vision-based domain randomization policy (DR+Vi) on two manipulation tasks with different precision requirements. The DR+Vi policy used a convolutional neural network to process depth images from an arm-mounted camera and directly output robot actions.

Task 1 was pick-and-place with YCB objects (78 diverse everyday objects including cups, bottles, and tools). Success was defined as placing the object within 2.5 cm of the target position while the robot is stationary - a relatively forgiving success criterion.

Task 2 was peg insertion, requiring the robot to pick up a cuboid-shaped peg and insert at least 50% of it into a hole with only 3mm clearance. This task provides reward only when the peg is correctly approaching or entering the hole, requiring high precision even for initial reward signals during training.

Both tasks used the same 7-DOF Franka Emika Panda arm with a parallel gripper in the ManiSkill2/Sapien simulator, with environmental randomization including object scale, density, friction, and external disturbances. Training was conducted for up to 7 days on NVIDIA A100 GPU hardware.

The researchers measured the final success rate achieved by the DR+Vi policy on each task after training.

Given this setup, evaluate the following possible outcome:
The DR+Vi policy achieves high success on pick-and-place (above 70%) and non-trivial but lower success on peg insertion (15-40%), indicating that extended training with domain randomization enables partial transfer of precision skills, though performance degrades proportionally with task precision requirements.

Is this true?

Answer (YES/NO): NO